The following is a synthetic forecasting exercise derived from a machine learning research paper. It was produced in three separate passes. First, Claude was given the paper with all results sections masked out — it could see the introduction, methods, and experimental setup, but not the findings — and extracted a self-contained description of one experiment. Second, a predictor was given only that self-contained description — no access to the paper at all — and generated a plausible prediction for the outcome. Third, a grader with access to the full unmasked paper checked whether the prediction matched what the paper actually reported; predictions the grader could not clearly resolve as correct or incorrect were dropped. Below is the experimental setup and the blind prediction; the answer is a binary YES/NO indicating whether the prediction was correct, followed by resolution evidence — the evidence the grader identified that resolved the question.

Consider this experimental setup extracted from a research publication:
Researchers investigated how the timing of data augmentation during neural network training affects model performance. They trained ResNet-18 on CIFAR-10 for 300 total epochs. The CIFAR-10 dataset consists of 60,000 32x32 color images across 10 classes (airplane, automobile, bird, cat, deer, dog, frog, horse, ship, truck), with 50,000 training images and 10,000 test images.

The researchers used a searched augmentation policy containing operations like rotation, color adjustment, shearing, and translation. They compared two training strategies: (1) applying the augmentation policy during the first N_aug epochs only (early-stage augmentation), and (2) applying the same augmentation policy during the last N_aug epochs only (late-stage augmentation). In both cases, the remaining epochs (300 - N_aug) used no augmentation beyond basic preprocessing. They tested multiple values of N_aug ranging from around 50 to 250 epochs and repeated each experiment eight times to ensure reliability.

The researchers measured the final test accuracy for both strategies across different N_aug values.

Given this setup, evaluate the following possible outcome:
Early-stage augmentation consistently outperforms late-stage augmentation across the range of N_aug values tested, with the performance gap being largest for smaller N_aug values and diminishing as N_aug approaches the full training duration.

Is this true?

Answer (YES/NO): NO